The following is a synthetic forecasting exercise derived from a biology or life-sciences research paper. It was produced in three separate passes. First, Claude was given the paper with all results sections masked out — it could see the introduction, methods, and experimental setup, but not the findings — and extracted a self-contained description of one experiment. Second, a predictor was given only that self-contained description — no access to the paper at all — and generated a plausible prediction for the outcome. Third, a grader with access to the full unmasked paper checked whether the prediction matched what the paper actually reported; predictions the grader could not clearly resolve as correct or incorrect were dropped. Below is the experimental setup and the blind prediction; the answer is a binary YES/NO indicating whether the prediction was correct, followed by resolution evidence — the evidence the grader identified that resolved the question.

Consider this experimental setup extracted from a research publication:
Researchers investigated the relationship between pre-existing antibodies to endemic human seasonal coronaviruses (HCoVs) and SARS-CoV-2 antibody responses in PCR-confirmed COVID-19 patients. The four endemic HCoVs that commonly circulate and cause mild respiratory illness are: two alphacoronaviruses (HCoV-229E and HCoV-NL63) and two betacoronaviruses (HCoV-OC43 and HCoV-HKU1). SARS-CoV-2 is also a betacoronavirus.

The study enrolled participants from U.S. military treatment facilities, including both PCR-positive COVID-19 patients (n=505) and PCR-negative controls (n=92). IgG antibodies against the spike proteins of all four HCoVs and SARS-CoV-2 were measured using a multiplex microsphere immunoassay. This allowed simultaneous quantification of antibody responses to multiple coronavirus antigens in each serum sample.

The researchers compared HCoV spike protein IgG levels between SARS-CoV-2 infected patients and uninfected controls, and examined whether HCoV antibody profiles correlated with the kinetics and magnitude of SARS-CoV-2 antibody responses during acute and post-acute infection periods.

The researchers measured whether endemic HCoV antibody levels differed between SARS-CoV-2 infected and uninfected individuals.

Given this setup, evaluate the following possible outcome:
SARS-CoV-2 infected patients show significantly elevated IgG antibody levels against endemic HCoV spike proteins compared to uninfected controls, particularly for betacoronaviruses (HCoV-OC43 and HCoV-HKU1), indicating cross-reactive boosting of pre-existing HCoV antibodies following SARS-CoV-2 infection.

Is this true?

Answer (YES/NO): YES